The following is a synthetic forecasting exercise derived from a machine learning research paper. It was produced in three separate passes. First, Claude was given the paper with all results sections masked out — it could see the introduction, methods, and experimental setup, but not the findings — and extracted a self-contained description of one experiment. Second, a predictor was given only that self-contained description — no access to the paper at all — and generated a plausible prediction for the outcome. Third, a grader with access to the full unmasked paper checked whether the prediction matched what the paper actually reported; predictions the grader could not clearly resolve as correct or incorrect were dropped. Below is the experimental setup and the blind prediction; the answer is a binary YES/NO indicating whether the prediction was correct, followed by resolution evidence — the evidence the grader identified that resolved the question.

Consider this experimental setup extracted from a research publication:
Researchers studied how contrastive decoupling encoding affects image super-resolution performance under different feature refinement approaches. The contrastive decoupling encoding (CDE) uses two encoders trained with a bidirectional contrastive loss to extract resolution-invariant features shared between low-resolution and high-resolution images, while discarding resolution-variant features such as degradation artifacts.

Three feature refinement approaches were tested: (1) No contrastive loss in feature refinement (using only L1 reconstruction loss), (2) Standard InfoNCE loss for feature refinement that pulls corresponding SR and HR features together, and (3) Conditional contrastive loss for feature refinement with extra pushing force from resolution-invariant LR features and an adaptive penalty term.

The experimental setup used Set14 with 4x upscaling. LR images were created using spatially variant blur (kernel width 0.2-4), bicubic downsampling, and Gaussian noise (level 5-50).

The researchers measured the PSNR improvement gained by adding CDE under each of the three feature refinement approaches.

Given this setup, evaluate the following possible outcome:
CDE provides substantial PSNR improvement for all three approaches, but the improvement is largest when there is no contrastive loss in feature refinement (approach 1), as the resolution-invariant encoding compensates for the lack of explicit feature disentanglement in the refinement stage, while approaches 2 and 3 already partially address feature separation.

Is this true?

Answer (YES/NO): YES